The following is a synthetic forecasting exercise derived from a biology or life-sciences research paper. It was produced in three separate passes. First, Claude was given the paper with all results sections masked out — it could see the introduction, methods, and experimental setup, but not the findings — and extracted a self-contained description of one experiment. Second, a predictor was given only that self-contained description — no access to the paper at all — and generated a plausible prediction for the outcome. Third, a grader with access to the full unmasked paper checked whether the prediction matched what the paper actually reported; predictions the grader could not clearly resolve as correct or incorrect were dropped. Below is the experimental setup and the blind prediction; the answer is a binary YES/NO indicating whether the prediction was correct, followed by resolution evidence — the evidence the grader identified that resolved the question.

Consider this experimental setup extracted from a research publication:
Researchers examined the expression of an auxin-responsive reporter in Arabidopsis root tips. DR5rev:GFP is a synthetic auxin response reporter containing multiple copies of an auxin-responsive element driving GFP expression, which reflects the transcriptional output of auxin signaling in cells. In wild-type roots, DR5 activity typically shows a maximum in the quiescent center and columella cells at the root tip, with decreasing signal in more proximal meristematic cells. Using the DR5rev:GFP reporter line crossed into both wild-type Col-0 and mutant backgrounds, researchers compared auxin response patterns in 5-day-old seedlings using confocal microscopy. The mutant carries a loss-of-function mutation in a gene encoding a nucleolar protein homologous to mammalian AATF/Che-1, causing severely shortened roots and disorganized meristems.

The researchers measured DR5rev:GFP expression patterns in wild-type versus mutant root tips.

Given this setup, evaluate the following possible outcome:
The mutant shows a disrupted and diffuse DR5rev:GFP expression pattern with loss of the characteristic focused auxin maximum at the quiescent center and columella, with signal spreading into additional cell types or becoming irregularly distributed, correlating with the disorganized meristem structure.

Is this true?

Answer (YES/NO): NO